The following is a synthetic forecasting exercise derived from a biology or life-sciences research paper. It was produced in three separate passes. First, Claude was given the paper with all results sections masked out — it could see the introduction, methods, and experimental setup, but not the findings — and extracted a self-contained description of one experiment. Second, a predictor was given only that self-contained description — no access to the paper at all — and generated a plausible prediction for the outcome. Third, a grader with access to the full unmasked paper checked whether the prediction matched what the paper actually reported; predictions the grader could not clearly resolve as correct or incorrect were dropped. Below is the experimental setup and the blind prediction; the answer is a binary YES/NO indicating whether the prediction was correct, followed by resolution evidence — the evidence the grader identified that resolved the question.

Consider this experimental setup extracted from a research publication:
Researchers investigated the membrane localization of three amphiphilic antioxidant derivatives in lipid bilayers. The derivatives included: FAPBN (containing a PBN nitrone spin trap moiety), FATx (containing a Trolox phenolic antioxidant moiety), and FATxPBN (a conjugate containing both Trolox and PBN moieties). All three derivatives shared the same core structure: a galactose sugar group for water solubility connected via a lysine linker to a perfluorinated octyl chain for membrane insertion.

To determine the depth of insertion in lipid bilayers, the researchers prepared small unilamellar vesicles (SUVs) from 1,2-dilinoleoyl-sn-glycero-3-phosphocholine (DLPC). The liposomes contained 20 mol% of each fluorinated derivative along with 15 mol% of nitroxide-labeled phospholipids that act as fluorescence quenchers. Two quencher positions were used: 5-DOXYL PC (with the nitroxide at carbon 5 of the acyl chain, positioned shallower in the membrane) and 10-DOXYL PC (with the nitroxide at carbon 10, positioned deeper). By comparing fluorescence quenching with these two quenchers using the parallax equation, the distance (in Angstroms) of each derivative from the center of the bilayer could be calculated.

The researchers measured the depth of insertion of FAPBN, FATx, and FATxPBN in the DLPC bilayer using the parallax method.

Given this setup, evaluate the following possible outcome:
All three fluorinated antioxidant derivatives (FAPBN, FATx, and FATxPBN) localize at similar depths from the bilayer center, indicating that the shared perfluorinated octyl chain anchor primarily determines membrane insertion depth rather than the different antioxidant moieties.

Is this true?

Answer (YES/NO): NO